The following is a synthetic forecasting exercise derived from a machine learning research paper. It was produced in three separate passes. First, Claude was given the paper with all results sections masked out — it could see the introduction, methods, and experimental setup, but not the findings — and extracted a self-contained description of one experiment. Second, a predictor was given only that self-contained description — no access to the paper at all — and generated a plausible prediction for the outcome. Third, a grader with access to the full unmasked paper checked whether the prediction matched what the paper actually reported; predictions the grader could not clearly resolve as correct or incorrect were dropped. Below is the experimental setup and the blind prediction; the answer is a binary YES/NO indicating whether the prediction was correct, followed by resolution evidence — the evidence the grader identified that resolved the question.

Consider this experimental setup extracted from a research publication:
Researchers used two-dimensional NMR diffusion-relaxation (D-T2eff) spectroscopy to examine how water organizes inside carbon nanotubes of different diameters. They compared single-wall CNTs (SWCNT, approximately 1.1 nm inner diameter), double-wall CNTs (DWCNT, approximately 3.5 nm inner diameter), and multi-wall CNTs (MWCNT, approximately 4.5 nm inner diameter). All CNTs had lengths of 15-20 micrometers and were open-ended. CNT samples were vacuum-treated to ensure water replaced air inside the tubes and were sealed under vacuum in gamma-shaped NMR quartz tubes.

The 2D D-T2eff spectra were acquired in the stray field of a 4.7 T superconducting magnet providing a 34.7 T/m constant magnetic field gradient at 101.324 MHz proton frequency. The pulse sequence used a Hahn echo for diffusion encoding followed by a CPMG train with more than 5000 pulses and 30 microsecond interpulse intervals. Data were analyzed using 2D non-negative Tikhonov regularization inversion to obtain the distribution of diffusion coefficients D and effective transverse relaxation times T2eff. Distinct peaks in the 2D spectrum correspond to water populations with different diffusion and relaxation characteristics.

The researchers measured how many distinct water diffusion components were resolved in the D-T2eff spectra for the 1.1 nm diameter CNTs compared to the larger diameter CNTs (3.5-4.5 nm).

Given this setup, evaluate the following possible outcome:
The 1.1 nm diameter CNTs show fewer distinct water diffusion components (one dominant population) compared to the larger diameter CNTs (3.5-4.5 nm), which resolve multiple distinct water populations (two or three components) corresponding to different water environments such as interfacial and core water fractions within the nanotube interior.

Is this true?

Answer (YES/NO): YES